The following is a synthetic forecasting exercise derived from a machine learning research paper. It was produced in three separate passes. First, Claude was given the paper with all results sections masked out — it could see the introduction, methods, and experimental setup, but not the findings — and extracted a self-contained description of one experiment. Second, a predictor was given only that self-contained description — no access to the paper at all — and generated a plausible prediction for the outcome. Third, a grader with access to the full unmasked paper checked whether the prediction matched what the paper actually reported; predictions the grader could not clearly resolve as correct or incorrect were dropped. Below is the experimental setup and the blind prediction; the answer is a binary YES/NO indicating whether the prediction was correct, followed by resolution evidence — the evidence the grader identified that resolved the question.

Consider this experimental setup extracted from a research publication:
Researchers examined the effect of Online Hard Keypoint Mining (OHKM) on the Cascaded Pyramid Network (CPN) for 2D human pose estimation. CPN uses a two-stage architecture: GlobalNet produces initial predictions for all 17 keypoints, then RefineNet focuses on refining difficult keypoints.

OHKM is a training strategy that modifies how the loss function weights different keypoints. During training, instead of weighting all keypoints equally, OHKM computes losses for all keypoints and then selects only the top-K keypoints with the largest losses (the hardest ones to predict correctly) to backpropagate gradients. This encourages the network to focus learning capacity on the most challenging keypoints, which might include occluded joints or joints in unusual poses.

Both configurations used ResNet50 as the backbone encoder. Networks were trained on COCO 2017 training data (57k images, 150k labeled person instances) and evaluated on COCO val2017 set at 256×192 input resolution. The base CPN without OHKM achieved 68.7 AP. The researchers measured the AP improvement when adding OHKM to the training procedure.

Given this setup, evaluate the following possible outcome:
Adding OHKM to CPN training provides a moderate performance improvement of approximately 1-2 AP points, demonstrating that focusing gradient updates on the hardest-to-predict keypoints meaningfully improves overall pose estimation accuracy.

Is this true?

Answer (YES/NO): NO